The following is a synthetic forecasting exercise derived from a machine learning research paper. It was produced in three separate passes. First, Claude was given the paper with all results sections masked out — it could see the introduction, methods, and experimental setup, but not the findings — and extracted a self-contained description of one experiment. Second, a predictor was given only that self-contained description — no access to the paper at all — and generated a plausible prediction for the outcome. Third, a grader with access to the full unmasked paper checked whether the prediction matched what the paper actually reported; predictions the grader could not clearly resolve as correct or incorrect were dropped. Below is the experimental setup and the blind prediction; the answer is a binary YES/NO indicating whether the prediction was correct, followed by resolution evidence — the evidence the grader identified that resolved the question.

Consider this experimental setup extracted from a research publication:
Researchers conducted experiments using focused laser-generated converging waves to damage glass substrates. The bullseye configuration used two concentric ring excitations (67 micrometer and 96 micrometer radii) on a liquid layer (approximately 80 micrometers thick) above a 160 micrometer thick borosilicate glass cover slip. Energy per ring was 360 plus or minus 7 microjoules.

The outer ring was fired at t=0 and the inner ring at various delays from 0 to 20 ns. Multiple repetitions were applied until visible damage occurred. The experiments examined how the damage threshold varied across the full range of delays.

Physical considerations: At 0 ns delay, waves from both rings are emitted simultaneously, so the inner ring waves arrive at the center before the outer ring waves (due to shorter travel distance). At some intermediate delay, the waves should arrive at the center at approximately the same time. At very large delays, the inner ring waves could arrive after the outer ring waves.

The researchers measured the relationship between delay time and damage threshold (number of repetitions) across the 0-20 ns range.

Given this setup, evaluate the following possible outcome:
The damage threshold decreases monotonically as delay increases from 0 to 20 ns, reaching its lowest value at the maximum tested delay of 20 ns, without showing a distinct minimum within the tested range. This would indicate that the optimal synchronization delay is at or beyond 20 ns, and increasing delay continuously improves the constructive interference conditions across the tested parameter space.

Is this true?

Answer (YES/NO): NO